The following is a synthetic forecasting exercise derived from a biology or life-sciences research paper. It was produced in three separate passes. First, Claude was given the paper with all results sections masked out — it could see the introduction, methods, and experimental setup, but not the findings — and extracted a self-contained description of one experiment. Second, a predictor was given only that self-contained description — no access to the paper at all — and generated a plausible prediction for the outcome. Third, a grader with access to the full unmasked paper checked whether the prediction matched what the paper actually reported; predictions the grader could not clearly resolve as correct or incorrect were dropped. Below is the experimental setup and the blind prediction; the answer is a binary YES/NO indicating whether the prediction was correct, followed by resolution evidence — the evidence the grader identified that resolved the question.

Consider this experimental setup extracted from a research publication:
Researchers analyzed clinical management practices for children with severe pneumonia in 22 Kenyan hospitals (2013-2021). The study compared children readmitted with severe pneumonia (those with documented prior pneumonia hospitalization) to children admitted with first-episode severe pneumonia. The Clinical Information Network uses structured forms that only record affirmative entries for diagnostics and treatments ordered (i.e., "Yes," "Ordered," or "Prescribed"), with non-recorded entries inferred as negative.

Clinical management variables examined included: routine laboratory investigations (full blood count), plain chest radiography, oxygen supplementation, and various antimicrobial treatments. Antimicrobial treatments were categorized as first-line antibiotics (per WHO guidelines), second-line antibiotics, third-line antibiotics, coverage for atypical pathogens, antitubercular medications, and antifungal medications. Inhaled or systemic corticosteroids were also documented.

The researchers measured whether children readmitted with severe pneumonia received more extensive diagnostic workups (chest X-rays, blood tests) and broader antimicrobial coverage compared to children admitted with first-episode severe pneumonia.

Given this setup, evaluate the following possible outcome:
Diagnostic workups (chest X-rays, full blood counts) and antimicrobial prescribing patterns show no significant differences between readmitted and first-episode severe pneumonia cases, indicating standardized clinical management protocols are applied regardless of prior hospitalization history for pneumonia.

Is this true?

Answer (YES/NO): NO